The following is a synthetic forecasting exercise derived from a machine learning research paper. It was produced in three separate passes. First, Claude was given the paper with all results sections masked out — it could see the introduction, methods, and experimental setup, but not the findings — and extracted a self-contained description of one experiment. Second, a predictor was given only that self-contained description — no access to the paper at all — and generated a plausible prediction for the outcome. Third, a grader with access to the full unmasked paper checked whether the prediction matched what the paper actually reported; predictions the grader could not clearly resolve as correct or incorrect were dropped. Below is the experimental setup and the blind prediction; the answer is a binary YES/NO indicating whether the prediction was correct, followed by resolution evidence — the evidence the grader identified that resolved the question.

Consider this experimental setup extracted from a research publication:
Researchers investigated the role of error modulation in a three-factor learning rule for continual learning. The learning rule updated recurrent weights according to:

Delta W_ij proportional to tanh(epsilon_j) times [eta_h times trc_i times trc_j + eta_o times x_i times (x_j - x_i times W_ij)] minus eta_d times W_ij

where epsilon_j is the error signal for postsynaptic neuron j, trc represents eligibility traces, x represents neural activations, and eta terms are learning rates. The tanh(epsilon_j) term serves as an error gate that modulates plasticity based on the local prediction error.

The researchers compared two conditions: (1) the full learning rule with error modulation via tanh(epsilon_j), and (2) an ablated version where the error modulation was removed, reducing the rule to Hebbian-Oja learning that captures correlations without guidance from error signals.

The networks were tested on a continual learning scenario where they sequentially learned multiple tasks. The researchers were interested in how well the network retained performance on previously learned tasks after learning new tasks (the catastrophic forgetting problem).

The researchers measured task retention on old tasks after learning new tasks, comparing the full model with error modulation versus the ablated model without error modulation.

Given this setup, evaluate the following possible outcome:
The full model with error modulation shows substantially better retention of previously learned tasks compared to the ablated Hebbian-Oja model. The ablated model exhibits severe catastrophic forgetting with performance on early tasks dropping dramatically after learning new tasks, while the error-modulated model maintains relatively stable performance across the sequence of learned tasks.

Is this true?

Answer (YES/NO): YES